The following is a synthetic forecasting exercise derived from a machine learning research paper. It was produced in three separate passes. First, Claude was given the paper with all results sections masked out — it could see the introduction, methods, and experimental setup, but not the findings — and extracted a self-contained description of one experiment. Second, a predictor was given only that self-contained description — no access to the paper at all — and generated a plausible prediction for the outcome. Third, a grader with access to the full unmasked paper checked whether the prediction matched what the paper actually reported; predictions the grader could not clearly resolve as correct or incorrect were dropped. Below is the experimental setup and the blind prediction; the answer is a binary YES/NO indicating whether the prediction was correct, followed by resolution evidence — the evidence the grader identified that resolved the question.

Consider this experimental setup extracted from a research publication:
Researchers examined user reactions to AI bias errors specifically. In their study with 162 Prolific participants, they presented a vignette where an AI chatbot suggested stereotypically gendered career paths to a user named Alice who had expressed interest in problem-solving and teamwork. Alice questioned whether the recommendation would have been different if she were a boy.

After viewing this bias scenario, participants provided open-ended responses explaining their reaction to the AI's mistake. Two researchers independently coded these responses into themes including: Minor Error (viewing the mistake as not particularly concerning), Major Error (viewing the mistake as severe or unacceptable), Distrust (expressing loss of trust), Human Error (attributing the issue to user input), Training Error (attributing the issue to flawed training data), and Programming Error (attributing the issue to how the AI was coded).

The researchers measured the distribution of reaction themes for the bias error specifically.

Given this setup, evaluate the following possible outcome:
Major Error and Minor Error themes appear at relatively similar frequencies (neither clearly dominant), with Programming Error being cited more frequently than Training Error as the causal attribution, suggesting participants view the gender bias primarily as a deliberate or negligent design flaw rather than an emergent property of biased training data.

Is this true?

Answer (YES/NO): NO